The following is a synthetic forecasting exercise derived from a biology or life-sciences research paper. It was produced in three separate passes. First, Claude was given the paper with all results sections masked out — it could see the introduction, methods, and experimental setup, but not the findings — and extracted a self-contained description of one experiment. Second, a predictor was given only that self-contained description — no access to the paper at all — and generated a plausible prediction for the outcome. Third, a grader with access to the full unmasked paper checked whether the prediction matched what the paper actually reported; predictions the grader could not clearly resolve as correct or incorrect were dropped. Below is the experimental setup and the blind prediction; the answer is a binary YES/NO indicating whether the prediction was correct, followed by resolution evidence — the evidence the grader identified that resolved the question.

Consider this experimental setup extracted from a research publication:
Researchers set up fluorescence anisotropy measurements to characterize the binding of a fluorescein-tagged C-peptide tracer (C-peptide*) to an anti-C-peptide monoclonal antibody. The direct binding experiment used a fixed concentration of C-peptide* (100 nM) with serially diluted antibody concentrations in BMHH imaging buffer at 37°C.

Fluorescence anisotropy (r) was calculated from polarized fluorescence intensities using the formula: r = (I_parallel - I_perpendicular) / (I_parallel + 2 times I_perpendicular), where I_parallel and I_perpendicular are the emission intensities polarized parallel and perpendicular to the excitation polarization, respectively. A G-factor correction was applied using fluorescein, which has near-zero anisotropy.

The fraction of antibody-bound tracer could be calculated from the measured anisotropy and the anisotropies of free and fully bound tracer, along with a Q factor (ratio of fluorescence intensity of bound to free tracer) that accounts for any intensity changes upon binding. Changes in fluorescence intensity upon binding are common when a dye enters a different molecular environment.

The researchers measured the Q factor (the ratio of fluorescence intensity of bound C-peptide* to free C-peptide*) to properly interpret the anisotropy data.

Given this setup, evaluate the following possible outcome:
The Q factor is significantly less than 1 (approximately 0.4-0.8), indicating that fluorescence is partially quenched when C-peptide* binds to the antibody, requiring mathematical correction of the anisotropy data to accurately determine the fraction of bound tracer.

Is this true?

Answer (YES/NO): NO